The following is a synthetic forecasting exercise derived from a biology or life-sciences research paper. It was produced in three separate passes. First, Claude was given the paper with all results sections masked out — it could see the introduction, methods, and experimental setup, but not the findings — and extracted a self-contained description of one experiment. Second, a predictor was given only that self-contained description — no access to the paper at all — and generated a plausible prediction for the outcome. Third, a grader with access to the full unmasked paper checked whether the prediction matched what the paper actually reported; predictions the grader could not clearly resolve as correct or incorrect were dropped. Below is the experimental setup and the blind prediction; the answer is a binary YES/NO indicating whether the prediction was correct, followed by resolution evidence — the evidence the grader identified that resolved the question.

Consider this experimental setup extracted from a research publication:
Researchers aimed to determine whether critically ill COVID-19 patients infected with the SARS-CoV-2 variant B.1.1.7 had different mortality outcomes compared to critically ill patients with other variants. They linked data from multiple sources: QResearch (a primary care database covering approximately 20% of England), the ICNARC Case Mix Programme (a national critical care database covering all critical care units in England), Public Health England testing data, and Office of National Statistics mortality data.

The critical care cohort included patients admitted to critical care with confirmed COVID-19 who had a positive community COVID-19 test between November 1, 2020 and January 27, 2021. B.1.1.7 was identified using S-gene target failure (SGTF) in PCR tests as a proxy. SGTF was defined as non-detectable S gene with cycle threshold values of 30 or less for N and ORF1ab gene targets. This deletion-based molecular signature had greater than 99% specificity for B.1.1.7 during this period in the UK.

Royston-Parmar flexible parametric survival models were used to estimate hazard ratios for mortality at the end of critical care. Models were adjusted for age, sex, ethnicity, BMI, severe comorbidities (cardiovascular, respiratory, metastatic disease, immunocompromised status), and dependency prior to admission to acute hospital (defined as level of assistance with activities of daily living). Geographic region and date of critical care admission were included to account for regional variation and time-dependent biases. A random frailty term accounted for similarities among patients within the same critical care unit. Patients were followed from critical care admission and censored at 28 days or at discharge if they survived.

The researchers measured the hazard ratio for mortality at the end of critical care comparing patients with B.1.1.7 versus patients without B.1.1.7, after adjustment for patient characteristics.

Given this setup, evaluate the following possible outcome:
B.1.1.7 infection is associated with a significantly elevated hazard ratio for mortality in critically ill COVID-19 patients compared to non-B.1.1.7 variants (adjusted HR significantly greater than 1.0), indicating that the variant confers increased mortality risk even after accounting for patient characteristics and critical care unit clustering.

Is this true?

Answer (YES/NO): NO